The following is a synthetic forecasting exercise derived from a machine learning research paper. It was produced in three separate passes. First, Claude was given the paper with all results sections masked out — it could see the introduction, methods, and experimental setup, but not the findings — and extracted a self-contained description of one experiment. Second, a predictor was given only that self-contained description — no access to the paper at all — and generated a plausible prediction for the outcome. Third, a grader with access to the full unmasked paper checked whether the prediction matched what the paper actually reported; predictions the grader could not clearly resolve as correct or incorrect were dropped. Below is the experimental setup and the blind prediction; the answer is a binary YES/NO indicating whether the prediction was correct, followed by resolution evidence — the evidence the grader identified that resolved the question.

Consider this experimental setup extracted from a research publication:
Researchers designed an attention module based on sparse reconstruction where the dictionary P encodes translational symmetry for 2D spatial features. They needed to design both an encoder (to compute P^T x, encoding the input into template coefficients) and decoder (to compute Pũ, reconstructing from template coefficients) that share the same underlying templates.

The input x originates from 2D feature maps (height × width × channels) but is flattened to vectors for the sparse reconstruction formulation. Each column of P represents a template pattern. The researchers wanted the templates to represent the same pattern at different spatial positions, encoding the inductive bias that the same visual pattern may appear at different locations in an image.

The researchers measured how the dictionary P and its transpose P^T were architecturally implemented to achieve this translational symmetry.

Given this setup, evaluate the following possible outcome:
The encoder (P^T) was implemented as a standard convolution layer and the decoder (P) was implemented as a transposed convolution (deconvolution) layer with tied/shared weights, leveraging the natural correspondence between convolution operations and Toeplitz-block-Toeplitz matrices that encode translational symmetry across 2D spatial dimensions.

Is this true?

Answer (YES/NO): YES